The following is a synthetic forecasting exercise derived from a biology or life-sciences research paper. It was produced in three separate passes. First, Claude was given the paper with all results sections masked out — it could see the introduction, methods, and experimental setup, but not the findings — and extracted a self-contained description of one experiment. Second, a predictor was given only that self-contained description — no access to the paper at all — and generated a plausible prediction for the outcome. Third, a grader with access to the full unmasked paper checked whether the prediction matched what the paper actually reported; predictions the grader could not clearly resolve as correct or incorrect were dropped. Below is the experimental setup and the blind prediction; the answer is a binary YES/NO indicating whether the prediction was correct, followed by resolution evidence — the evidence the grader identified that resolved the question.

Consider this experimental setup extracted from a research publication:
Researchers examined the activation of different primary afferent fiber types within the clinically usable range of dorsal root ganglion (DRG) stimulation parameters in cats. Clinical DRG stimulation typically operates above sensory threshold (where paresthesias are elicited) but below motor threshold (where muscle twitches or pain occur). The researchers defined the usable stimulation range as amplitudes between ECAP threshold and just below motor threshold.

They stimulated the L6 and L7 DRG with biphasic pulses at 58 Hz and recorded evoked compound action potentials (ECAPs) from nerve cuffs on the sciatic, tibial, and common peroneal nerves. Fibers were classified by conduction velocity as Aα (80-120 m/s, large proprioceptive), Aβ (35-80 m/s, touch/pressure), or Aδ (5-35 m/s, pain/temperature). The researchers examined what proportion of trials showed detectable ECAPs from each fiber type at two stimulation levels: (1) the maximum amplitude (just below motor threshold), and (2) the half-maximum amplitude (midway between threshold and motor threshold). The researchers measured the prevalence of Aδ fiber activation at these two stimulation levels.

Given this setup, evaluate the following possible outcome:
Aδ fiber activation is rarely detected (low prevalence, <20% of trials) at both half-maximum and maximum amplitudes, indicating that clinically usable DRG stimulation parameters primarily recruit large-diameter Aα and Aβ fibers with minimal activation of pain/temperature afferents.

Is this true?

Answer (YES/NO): NO